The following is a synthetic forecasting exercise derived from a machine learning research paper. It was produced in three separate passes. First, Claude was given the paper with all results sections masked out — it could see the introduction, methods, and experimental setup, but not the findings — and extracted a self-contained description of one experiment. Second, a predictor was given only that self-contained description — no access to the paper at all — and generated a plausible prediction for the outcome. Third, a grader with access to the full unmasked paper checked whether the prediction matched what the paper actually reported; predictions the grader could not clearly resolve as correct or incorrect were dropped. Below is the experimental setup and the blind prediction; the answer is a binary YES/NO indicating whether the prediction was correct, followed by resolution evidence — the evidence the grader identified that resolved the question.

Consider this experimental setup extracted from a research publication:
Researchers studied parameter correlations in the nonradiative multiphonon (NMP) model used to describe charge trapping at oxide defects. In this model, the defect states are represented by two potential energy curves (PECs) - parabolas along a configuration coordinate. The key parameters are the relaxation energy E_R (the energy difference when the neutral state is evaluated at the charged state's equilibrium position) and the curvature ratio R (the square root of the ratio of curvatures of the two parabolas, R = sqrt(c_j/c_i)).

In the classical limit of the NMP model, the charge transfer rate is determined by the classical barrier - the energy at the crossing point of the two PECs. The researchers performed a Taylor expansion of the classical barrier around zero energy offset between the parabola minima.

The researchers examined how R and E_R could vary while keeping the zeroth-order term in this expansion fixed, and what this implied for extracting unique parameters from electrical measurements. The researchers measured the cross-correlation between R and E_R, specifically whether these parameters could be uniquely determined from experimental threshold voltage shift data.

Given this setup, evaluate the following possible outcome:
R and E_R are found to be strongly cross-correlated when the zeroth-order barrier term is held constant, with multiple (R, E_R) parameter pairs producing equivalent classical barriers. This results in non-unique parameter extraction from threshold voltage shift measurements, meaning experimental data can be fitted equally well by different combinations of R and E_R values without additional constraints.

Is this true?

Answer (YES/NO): YES